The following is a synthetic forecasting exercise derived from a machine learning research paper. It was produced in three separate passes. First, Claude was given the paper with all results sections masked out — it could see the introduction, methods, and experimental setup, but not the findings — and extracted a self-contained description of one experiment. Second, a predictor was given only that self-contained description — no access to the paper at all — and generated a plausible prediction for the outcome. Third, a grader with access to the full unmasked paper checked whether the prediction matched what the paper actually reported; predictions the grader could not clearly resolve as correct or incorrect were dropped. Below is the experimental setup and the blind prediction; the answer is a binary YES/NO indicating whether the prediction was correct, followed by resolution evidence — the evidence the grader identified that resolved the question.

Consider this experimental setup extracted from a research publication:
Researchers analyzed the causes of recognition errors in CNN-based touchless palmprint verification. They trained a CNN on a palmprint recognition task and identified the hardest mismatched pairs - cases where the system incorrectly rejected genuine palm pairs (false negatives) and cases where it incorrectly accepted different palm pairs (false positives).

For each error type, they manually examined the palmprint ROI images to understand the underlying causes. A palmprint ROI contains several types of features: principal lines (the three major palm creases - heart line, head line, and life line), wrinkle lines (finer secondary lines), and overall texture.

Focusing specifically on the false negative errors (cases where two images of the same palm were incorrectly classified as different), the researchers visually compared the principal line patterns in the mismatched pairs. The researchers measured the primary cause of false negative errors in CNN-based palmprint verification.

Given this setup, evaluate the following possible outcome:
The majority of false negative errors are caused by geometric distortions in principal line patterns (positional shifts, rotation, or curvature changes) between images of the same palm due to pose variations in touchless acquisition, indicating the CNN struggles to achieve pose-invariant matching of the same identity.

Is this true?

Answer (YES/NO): YES